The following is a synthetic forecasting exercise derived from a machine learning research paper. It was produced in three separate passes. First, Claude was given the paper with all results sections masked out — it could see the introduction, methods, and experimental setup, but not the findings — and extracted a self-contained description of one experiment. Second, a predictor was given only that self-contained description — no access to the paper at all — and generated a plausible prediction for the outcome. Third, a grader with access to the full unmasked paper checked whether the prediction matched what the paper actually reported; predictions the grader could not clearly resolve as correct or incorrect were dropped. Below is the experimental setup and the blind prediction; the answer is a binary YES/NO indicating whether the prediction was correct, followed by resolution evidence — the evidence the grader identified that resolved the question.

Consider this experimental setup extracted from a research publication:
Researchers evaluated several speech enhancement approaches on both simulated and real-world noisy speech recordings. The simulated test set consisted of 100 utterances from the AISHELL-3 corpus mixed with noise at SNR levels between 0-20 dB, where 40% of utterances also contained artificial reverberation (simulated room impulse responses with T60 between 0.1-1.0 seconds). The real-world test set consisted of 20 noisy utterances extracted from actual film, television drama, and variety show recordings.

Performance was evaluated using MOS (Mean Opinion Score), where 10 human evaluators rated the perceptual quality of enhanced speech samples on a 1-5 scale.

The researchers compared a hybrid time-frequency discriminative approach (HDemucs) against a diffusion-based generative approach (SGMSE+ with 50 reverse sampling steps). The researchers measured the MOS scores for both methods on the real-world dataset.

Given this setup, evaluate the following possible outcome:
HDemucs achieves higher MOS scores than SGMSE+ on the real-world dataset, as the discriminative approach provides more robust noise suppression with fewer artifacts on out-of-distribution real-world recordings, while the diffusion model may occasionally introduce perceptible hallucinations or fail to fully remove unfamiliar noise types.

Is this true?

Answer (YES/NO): NO